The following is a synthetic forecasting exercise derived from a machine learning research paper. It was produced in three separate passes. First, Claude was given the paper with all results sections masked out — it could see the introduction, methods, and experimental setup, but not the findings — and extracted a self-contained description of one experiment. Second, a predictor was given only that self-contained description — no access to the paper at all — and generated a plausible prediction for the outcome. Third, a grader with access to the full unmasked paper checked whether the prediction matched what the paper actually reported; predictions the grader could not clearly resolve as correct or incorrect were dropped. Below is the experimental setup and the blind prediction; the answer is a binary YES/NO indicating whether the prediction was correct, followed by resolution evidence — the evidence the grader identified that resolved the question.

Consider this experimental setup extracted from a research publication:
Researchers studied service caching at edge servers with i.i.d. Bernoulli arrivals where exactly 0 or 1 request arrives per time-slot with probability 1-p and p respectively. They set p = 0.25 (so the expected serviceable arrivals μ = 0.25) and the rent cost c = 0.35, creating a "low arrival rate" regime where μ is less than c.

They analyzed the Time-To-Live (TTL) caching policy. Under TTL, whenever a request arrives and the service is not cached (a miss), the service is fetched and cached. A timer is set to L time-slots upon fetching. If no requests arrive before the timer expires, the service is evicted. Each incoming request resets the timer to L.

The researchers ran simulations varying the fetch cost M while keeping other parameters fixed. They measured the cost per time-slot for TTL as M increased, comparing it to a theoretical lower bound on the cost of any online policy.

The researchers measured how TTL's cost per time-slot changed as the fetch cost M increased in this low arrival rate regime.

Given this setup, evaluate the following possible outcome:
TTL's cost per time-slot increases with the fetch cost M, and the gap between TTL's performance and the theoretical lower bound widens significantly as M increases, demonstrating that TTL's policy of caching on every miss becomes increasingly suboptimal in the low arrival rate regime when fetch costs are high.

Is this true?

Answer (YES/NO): YES